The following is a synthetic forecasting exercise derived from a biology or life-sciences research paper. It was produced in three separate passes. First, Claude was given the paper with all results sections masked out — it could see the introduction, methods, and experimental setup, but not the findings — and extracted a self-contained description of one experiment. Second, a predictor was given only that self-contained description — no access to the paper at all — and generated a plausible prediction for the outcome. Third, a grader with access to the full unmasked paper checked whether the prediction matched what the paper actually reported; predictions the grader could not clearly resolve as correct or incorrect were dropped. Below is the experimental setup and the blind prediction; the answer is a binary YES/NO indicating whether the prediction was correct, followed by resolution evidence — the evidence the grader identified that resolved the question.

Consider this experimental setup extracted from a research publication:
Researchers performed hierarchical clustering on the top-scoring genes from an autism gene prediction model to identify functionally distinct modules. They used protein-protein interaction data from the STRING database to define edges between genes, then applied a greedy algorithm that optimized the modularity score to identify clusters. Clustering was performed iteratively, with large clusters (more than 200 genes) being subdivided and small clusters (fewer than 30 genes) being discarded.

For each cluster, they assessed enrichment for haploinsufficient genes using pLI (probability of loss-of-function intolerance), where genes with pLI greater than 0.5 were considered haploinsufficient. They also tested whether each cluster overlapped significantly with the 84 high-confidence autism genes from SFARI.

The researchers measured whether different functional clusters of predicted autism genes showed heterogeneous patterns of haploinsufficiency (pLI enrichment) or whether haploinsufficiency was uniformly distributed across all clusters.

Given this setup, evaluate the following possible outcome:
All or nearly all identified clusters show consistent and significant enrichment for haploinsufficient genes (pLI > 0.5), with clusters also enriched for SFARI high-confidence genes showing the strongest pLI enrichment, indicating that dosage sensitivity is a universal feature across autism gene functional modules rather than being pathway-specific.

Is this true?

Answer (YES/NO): YES